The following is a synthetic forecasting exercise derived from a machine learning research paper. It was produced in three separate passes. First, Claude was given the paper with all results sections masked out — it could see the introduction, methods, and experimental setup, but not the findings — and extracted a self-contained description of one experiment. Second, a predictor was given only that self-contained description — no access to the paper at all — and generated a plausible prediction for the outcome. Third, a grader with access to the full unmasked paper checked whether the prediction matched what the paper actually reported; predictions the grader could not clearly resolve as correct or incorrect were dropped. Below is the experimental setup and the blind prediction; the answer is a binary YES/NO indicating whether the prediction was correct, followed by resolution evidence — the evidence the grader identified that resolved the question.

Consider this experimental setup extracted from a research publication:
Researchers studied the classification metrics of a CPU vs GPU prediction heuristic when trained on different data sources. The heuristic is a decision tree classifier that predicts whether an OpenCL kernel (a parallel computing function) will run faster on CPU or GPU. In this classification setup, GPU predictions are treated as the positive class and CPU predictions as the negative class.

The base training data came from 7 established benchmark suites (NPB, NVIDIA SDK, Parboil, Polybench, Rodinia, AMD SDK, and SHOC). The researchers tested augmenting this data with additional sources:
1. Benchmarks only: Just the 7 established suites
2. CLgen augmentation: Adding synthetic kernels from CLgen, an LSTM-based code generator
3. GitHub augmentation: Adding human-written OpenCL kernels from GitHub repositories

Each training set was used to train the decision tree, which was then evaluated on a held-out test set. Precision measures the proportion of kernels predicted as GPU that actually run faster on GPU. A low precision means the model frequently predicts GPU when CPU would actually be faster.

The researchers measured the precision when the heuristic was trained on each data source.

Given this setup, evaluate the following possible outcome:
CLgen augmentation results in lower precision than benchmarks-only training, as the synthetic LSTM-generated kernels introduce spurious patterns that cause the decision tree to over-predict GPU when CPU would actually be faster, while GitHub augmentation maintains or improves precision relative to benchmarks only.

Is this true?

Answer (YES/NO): NO